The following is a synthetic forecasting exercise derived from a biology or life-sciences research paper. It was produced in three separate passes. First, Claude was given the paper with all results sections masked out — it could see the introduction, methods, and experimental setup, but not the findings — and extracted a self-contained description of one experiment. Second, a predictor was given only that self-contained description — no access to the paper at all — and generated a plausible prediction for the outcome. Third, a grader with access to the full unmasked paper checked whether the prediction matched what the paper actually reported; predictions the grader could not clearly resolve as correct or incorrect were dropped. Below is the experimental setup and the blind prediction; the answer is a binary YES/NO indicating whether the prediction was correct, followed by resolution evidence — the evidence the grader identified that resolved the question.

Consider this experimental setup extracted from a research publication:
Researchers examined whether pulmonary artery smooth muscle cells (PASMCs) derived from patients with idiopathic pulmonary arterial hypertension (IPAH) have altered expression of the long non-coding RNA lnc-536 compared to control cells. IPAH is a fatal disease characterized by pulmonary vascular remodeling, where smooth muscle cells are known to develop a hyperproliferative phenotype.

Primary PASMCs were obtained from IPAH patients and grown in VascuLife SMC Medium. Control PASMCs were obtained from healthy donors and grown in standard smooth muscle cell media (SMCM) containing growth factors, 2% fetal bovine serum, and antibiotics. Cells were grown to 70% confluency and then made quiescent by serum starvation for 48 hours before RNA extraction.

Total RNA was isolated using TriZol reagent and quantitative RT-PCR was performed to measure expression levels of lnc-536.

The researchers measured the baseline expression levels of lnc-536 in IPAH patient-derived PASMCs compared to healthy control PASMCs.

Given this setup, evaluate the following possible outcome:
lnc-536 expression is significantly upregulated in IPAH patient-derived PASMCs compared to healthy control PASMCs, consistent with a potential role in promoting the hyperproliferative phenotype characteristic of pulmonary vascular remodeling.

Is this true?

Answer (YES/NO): YES